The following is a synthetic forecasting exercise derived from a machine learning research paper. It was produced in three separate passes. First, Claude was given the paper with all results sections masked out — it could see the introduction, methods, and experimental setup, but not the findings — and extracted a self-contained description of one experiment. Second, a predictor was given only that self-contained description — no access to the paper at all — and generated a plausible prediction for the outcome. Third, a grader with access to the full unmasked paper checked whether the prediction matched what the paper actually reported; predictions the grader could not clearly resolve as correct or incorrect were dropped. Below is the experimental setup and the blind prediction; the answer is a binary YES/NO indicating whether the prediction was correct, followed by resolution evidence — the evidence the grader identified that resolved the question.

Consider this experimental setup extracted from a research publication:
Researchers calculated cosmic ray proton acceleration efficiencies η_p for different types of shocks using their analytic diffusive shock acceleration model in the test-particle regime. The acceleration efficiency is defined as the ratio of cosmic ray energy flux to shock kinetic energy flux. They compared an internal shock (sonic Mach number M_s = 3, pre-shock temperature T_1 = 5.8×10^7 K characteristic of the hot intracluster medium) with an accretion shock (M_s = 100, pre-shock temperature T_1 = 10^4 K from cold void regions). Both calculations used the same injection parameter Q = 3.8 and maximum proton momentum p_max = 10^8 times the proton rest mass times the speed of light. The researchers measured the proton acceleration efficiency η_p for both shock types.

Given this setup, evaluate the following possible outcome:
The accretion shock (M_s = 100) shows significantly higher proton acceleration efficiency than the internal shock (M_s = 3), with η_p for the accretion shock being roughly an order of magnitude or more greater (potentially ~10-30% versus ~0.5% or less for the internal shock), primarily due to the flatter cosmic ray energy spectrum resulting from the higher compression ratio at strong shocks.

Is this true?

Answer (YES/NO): YES